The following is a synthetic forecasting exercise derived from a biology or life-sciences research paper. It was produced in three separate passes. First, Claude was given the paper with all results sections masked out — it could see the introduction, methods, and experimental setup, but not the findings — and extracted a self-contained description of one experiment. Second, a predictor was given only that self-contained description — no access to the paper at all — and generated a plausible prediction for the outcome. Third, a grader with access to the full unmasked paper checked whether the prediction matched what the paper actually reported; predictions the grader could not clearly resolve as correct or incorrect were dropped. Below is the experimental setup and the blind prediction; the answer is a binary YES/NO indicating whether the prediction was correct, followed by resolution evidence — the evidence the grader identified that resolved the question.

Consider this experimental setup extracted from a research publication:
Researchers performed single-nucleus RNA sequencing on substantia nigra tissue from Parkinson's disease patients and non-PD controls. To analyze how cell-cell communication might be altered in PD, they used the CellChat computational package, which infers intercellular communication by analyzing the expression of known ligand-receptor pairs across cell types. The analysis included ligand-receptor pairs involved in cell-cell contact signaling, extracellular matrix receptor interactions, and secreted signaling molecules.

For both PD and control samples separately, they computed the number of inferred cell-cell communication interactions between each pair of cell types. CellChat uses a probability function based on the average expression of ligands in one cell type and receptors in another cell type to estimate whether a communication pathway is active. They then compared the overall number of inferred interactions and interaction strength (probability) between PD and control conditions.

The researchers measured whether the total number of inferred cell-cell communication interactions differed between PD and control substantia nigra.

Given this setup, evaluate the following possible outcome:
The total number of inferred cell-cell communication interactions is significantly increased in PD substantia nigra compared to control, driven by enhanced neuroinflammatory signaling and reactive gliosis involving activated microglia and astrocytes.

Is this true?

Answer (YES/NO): NO